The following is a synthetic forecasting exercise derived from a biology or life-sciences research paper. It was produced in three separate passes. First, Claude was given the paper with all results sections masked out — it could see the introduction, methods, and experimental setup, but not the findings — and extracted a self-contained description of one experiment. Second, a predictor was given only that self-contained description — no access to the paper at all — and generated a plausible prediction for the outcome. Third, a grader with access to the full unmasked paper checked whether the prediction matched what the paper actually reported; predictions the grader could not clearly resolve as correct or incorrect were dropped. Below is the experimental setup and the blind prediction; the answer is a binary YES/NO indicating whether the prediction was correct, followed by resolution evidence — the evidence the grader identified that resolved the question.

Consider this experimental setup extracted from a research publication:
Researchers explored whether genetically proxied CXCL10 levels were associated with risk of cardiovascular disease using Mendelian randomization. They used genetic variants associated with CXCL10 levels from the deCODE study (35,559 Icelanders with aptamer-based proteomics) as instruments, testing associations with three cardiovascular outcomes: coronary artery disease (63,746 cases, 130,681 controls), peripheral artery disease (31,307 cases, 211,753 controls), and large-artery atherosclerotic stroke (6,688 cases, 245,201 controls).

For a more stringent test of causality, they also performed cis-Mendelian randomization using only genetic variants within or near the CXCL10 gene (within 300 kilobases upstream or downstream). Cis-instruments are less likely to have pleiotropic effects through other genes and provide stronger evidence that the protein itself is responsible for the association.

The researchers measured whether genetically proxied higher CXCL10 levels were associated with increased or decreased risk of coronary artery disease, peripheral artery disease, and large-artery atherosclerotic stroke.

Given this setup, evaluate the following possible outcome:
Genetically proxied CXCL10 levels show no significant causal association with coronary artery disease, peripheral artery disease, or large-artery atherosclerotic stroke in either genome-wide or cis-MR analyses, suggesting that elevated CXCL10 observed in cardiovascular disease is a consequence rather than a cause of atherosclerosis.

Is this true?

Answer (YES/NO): NO